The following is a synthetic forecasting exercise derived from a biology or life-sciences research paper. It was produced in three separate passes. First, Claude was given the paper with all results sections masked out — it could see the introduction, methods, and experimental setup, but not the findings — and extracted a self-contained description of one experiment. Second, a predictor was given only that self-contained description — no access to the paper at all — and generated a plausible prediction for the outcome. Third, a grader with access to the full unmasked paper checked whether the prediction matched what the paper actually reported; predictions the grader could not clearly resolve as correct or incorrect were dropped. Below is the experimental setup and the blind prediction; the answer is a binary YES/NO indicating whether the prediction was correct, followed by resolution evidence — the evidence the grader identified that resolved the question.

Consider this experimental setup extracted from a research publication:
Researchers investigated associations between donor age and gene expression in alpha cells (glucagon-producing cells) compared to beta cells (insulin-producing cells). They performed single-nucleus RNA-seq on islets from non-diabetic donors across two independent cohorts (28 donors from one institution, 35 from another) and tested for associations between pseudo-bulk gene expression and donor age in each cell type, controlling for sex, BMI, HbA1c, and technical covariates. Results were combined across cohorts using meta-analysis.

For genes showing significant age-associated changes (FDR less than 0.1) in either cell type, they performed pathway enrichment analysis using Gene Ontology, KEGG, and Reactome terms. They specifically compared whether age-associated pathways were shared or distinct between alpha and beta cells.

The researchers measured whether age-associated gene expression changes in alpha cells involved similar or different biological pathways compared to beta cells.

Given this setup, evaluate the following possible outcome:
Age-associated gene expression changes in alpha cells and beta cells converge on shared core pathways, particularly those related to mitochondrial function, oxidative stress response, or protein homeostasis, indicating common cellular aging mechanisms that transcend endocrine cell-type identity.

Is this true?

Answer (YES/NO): NO